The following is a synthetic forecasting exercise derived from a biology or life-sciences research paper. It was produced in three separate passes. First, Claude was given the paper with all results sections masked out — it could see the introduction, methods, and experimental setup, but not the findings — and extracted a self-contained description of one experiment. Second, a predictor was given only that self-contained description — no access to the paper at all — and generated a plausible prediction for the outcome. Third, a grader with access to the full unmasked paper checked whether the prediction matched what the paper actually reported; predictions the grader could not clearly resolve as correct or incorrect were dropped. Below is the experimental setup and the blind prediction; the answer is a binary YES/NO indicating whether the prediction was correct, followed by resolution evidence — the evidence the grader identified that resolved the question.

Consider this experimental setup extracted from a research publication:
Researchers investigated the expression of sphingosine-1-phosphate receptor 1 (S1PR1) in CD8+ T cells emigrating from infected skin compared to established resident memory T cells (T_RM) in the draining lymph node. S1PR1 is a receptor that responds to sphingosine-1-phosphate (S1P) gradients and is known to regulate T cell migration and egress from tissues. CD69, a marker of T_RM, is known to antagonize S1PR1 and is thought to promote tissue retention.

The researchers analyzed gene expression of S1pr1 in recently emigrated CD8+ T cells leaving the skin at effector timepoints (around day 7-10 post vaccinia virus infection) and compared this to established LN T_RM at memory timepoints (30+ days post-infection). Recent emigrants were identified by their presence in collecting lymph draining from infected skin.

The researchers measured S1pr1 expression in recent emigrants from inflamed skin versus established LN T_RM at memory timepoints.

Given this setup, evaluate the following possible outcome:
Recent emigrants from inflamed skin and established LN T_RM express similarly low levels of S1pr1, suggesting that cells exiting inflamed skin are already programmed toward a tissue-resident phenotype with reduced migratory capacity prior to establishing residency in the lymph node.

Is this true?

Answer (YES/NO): NO